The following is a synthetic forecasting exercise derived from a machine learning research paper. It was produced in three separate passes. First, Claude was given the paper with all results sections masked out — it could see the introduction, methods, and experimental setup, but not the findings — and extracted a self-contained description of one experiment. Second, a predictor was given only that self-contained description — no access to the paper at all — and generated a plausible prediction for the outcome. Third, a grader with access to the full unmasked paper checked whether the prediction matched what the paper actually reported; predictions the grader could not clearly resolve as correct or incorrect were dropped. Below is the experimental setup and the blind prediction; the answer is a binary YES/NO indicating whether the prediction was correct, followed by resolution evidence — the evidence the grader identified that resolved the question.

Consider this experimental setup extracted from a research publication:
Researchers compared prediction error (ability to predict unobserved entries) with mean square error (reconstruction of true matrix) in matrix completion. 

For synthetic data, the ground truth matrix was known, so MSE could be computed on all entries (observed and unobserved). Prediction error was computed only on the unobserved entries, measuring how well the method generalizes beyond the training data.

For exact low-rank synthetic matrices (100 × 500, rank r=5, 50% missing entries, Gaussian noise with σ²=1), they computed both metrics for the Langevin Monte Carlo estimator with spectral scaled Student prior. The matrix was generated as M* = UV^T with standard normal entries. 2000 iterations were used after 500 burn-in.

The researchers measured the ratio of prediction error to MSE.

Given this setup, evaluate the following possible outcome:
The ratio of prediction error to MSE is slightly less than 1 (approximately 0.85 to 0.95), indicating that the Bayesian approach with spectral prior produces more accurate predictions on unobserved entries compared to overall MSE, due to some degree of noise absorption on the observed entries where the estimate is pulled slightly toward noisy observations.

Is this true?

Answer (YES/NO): NO